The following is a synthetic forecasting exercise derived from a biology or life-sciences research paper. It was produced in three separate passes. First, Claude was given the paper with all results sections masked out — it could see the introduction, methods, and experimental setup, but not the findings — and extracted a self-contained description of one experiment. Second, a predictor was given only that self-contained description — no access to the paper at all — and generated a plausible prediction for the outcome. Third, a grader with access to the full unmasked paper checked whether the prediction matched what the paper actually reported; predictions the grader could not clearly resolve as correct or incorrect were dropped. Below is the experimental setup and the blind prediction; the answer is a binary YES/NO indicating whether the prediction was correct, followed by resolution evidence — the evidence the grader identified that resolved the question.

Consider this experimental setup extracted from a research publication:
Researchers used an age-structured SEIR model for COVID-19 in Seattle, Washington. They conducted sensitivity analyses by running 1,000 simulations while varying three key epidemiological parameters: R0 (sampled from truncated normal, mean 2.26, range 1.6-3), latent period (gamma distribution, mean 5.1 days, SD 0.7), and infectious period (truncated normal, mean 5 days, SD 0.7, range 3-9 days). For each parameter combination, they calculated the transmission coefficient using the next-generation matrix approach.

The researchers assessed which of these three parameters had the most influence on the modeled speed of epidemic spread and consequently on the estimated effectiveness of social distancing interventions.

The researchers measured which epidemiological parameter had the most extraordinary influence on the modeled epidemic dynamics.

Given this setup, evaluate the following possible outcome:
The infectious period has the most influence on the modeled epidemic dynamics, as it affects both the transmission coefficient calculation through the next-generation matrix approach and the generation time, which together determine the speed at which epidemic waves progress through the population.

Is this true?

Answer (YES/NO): YES